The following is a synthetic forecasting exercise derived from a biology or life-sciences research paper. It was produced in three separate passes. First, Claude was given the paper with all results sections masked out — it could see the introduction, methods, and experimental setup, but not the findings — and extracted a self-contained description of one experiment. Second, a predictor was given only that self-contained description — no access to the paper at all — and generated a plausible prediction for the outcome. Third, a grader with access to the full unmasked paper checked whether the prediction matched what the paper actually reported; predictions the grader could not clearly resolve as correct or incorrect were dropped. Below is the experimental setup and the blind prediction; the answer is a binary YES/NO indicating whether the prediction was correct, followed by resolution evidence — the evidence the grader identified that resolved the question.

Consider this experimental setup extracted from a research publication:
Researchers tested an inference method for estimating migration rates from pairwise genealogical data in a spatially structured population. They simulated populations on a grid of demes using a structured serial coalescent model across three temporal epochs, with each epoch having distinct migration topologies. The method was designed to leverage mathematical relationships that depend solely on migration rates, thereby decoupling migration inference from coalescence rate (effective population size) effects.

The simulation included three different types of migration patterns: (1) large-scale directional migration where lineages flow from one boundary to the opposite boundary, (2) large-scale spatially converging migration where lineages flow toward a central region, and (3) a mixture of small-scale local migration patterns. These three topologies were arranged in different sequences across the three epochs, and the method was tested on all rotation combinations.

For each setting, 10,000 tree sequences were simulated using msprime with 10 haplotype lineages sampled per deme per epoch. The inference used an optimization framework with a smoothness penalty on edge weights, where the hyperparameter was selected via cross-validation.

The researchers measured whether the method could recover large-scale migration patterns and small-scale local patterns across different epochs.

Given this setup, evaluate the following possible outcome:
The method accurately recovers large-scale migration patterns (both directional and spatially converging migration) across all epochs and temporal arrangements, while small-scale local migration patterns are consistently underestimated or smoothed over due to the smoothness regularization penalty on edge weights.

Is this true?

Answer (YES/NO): NO